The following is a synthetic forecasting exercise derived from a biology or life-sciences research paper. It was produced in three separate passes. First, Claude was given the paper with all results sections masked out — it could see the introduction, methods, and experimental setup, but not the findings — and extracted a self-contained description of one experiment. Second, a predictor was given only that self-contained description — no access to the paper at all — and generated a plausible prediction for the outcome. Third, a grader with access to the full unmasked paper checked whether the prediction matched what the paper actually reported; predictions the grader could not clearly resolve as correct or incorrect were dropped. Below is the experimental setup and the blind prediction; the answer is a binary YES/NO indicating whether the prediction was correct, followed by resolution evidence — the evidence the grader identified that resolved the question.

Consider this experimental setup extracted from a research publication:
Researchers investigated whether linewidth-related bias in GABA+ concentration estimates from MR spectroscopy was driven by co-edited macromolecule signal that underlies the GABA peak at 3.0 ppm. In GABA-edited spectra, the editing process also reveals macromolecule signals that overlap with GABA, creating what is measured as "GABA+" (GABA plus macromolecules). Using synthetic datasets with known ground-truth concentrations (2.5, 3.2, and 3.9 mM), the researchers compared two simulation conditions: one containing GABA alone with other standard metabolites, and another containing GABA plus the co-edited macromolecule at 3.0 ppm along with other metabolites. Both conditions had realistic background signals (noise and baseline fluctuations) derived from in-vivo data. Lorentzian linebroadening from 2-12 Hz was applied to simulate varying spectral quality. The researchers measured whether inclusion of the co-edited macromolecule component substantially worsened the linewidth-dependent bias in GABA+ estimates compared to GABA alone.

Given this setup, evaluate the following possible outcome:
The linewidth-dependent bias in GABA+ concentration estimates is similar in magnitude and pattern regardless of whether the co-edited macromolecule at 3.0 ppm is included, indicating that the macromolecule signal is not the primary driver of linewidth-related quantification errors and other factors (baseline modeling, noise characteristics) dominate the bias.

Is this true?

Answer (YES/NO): YES